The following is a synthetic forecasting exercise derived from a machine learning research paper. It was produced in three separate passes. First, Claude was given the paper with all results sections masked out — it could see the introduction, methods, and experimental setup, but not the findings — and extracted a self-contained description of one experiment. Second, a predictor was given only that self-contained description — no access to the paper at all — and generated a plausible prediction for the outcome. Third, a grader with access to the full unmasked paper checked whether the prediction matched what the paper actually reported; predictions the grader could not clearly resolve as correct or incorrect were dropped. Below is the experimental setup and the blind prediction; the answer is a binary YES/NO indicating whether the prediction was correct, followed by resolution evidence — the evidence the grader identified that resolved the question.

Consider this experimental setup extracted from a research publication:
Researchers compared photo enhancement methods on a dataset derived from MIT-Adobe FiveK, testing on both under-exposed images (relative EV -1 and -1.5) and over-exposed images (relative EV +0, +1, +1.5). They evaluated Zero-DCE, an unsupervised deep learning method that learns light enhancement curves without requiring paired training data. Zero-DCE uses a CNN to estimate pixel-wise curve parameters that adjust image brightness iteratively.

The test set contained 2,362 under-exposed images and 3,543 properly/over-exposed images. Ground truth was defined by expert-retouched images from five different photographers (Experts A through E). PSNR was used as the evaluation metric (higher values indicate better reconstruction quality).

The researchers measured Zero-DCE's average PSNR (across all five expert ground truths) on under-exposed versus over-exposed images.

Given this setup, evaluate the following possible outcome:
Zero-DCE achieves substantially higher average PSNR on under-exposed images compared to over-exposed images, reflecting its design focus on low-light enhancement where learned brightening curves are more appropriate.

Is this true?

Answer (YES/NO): YES